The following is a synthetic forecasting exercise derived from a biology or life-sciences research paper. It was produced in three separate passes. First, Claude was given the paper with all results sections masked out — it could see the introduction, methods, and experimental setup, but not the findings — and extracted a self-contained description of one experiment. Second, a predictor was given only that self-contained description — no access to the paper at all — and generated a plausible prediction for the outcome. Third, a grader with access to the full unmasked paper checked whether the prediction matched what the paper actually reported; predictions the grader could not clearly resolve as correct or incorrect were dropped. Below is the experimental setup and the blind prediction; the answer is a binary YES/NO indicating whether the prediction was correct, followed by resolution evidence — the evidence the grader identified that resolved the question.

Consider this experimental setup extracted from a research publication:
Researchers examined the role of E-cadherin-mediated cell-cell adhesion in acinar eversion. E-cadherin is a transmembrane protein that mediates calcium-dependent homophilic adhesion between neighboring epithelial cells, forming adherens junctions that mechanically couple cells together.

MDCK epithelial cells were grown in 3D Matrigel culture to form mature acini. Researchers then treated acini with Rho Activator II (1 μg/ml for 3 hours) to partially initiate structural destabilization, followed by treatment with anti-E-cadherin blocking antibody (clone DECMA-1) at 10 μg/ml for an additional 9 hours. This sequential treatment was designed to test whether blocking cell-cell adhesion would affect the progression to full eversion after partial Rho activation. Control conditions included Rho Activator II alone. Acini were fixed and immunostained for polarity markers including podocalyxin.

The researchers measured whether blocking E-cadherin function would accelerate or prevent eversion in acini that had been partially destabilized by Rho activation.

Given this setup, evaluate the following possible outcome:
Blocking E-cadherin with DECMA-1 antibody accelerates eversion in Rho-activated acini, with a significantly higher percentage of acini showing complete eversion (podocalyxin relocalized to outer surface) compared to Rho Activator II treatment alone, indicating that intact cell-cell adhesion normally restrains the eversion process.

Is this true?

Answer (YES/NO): NO